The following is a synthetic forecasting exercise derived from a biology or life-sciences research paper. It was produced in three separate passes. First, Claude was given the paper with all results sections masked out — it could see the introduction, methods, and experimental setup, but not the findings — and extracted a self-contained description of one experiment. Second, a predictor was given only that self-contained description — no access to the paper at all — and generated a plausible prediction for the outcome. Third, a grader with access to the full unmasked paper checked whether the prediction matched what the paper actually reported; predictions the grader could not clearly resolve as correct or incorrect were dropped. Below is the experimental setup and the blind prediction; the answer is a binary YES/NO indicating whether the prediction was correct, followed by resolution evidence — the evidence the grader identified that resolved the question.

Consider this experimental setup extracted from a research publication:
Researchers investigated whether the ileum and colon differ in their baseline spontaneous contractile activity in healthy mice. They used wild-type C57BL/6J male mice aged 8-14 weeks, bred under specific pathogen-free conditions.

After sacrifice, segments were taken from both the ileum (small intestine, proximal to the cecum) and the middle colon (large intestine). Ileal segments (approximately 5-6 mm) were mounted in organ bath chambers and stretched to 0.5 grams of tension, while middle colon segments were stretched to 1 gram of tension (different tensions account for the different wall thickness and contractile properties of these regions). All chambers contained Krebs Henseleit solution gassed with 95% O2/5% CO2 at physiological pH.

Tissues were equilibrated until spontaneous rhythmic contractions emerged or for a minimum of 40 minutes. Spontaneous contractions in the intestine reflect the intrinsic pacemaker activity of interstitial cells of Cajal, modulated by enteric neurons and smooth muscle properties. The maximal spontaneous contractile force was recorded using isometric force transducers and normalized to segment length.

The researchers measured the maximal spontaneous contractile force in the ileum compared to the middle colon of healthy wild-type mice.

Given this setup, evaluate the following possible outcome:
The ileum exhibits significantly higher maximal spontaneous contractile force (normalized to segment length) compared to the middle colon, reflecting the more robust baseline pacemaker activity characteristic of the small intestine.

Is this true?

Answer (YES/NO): NO